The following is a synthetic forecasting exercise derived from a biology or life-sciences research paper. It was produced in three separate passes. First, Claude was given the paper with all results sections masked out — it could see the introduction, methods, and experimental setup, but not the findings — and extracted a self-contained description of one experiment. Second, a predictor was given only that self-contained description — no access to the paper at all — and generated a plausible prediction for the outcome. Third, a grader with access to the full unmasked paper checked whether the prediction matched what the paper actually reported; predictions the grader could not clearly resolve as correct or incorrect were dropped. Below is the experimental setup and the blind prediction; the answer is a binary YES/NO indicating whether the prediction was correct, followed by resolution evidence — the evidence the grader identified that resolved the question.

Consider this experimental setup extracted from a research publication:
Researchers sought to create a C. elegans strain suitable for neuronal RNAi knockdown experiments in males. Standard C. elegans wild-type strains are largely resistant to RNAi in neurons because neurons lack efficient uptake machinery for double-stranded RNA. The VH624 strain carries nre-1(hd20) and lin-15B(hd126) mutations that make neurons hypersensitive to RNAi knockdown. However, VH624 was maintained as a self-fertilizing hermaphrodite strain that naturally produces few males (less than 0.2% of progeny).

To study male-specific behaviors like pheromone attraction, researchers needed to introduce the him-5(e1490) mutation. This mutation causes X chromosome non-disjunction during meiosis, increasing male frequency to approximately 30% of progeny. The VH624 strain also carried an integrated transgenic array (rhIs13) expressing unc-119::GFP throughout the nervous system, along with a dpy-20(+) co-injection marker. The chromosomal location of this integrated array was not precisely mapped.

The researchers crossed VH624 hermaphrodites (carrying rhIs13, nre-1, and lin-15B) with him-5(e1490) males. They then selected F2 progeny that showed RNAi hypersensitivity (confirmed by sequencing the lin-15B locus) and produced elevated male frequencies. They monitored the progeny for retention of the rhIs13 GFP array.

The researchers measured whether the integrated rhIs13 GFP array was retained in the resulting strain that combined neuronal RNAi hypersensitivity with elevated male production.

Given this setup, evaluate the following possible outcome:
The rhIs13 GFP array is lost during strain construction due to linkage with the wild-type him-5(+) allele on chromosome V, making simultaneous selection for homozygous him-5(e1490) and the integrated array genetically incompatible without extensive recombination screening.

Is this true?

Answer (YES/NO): YES